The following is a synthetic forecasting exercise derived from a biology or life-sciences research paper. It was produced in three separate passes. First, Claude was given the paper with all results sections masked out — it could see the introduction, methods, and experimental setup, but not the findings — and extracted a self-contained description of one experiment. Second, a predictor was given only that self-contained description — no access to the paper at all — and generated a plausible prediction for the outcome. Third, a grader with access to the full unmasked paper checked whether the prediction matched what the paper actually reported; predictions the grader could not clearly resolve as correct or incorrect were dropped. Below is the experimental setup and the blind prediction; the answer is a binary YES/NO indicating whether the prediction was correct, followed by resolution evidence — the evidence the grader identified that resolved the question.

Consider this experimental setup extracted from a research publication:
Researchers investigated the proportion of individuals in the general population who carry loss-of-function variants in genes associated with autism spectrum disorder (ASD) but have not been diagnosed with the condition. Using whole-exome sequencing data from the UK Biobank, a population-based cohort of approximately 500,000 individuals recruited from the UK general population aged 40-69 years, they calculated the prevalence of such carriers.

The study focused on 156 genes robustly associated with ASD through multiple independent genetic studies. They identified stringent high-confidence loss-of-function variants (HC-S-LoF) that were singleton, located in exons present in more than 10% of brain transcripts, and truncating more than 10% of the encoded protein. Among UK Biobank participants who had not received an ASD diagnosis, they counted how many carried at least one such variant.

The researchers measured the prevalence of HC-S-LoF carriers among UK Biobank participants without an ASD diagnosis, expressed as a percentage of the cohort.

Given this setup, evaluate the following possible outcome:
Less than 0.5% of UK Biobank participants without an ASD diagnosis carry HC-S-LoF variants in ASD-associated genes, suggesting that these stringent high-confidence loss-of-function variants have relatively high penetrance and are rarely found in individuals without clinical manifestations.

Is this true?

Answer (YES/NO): NO